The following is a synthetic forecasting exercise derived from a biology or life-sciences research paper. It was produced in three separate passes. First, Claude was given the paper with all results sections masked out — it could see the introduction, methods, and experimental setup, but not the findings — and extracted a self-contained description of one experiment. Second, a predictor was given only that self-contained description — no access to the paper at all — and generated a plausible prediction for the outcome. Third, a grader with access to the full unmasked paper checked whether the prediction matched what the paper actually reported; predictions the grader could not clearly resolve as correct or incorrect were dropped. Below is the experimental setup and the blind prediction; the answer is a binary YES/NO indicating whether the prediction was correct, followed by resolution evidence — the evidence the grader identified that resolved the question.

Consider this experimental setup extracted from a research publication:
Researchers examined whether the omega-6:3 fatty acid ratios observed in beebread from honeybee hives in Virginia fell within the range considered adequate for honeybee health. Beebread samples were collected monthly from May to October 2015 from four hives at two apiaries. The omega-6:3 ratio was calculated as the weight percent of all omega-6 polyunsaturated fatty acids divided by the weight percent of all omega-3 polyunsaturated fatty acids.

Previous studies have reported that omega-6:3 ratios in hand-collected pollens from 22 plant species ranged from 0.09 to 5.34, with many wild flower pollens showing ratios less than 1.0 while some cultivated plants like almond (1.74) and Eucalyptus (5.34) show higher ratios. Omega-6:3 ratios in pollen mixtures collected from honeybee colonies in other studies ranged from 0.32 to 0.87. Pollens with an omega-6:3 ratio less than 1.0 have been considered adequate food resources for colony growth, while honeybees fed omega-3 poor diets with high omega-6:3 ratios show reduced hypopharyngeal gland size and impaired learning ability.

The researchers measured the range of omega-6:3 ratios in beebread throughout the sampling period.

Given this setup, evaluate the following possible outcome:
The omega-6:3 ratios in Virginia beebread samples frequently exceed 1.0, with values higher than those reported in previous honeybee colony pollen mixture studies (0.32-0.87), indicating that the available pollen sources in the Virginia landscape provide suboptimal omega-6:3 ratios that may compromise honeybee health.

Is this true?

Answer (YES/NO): NO